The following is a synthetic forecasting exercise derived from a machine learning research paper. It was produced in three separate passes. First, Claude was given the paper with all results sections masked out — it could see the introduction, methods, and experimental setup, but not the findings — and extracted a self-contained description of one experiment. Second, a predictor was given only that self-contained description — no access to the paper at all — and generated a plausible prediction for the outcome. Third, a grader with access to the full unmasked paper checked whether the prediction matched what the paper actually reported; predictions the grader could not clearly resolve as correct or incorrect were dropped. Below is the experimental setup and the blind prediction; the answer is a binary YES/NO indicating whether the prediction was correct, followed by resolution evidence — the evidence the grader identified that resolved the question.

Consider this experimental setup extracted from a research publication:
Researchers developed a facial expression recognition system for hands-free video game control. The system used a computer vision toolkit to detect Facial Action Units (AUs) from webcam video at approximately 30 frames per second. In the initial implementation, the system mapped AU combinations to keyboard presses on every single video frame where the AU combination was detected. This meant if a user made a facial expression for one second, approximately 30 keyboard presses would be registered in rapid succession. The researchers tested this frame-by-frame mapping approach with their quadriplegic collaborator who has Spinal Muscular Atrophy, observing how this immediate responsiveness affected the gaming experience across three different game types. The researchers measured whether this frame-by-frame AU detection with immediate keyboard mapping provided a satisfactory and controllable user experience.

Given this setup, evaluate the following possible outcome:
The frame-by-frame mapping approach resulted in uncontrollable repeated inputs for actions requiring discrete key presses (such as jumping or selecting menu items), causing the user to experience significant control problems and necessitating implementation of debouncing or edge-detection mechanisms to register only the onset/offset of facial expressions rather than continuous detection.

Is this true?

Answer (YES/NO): YES